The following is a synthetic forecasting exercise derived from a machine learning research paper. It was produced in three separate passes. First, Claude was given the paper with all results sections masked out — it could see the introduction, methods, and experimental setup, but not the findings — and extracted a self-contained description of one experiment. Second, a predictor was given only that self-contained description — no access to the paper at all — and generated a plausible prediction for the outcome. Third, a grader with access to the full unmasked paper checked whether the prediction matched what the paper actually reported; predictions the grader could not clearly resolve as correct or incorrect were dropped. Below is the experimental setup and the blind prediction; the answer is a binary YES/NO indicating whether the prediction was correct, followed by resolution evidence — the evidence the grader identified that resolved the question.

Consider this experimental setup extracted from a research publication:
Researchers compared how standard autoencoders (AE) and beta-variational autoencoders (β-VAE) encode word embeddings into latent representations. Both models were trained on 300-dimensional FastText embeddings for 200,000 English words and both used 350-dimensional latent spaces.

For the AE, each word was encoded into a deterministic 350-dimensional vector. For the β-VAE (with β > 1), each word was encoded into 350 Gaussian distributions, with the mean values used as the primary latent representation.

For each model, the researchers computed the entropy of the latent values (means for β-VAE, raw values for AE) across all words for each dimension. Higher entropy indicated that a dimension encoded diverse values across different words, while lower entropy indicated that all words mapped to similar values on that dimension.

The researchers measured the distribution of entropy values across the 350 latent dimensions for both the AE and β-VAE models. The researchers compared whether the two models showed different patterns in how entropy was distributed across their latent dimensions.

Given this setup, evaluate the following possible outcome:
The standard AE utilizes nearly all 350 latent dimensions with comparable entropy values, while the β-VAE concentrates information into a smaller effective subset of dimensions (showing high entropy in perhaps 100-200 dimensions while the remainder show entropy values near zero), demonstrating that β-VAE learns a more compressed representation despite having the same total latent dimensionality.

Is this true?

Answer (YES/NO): YES